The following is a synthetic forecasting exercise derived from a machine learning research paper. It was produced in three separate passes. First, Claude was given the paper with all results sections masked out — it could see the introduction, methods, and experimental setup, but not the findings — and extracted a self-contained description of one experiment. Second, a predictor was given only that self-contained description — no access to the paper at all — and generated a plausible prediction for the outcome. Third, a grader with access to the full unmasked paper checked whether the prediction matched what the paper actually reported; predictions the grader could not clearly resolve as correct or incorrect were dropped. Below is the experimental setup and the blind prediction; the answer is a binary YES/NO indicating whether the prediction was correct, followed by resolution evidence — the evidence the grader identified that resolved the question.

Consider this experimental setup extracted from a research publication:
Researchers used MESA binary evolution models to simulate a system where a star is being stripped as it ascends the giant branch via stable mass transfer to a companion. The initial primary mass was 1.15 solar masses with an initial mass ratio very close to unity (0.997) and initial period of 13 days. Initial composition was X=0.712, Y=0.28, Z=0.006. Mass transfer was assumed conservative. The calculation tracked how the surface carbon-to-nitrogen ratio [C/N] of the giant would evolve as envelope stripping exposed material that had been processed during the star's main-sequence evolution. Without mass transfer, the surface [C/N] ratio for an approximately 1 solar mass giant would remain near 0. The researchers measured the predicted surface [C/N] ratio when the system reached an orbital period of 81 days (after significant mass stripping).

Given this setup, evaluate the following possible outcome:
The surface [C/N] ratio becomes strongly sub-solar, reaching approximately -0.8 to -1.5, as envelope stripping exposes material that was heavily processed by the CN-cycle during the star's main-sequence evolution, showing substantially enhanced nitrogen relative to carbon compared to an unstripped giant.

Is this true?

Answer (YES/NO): YES